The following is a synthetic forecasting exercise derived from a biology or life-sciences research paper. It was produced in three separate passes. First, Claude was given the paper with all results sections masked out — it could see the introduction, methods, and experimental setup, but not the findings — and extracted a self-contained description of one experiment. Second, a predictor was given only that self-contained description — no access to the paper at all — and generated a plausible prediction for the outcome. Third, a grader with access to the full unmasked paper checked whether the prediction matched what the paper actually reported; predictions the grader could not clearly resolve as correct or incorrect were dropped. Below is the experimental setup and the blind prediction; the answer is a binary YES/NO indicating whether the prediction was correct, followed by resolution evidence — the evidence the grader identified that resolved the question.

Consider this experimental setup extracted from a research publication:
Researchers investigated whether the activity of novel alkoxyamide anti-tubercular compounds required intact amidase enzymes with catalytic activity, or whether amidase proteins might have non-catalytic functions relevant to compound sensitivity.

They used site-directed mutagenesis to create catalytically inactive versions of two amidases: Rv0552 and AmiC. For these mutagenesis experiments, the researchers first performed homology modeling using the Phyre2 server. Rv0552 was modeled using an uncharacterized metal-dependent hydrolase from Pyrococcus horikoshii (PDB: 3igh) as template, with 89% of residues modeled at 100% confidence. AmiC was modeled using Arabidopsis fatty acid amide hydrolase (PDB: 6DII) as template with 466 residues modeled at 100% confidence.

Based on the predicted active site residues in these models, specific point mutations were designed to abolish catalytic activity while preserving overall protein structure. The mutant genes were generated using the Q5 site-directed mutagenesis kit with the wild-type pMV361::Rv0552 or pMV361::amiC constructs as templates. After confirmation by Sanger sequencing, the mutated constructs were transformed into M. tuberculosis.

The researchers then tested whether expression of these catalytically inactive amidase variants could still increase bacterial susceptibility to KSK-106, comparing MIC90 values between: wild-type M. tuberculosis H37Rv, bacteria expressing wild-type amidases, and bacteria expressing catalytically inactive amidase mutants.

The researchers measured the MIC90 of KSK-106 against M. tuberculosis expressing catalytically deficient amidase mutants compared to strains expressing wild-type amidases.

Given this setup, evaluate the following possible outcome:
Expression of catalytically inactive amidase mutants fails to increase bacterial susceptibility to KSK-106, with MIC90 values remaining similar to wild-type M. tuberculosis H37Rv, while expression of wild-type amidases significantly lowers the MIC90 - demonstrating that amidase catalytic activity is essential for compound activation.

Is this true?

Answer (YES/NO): YES